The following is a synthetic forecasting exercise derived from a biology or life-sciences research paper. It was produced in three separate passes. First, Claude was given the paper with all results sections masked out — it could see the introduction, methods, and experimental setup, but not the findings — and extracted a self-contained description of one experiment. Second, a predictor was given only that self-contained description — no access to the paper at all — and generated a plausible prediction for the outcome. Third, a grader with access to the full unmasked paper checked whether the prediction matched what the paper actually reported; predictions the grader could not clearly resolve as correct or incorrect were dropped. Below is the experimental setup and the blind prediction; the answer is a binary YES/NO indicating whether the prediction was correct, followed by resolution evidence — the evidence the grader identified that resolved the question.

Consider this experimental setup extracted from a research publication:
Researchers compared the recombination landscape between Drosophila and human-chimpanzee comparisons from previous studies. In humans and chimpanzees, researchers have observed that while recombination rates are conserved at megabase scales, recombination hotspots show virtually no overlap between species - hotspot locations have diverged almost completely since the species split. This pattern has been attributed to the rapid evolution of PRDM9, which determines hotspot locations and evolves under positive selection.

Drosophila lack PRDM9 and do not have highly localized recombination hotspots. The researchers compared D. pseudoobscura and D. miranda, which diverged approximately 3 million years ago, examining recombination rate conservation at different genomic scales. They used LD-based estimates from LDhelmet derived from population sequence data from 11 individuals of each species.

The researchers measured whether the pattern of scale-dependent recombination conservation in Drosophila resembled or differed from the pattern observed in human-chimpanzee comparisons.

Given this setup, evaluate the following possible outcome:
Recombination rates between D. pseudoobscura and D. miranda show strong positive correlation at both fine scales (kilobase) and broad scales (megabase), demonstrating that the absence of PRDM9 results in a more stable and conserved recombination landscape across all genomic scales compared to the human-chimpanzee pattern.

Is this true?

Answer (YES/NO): NO